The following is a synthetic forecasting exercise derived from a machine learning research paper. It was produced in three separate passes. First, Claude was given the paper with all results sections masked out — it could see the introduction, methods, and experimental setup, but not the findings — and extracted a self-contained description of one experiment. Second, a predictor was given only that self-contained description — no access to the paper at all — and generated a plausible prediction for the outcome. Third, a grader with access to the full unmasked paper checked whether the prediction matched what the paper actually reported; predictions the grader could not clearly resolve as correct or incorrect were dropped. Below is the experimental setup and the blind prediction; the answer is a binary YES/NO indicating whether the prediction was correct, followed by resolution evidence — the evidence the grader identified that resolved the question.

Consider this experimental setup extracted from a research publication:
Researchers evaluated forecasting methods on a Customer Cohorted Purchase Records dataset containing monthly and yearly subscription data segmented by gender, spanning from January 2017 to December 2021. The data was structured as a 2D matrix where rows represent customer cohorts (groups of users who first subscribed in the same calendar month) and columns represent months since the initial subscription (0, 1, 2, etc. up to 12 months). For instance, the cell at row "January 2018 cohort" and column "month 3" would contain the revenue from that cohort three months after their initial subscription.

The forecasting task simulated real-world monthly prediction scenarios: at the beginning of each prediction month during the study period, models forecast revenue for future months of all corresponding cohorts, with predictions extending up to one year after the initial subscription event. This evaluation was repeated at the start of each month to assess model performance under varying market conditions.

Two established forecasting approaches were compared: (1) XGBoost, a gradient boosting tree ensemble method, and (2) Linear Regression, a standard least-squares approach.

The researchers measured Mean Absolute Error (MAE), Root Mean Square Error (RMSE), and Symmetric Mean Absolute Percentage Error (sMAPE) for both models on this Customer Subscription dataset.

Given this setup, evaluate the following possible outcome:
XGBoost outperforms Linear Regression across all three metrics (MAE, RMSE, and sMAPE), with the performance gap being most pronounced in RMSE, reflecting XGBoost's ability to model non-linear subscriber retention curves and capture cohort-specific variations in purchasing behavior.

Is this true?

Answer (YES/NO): NO